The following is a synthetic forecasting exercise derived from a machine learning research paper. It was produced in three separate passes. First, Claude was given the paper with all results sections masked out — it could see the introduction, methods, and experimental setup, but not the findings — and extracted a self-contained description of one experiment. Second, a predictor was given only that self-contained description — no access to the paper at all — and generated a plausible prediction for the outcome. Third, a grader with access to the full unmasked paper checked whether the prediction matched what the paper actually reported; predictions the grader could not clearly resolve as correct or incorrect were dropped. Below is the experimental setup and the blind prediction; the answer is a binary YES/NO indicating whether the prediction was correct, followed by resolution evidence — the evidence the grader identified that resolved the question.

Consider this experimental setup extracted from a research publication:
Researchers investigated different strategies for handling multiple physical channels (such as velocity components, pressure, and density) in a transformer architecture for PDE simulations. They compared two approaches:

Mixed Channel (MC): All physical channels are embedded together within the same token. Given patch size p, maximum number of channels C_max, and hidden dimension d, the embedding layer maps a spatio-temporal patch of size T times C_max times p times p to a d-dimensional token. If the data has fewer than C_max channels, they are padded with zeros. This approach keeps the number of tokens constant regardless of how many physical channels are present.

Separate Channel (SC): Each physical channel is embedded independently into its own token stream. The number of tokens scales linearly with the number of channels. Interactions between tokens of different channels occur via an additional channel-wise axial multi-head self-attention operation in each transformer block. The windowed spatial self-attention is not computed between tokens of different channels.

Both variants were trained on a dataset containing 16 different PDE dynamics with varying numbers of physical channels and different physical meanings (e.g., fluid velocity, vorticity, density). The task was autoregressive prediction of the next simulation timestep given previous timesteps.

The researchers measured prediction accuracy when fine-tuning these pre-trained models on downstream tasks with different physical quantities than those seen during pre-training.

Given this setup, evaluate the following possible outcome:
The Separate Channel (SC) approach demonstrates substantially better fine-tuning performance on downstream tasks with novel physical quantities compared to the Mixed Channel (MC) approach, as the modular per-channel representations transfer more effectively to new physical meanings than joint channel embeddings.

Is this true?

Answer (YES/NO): YES